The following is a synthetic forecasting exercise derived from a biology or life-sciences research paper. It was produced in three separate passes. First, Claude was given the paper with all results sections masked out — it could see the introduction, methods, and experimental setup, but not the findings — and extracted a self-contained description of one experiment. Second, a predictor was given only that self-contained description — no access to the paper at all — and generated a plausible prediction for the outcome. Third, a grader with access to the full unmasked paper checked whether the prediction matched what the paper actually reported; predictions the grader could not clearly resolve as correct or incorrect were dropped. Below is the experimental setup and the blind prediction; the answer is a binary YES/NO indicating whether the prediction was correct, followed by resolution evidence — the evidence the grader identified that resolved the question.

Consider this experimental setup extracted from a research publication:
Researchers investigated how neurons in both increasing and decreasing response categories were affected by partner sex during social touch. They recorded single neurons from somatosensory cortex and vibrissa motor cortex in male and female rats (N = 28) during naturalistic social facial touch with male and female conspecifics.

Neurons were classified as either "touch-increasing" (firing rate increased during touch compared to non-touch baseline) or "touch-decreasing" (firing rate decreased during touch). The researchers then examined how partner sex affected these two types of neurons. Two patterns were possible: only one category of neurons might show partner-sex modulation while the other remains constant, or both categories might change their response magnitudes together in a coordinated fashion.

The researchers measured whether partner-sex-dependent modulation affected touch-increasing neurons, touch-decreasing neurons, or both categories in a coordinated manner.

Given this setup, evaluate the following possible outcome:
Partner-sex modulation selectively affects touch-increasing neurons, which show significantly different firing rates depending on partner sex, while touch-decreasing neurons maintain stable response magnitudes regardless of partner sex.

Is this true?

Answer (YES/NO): NO